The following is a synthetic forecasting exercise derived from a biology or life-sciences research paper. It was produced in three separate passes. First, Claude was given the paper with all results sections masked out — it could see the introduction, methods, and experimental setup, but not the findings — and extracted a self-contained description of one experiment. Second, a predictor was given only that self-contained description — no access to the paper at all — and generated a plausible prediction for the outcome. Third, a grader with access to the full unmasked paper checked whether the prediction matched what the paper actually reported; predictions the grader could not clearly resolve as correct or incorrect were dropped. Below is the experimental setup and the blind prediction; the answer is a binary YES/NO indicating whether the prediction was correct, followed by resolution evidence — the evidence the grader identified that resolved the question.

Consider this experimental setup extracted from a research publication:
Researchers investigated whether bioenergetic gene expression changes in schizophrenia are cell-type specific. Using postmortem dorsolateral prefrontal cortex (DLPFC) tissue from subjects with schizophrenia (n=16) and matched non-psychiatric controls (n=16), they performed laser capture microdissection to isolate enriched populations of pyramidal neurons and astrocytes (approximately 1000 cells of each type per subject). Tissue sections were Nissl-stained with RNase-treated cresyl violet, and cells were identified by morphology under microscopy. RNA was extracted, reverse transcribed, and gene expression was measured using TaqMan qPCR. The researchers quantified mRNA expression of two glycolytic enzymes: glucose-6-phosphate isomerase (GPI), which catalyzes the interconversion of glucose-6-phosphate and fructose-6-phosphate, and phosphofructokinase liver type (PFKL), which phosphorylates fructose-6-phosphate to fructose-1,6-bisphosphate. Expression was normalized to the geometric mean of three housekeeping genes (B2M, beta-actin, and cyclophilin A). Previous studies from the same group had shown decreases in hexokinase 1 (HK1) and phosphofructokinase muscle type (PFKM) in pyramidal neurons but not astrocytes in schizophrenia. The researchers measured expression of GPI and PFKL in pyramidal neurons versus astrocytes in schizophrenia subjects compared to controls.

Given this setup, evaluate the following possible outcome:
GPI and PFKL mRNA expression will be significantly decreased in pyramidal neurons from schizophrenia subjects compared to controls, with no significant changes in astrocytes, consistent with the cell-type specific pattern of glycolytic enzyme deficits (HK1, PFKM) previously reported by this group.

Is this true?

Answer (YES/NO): YES